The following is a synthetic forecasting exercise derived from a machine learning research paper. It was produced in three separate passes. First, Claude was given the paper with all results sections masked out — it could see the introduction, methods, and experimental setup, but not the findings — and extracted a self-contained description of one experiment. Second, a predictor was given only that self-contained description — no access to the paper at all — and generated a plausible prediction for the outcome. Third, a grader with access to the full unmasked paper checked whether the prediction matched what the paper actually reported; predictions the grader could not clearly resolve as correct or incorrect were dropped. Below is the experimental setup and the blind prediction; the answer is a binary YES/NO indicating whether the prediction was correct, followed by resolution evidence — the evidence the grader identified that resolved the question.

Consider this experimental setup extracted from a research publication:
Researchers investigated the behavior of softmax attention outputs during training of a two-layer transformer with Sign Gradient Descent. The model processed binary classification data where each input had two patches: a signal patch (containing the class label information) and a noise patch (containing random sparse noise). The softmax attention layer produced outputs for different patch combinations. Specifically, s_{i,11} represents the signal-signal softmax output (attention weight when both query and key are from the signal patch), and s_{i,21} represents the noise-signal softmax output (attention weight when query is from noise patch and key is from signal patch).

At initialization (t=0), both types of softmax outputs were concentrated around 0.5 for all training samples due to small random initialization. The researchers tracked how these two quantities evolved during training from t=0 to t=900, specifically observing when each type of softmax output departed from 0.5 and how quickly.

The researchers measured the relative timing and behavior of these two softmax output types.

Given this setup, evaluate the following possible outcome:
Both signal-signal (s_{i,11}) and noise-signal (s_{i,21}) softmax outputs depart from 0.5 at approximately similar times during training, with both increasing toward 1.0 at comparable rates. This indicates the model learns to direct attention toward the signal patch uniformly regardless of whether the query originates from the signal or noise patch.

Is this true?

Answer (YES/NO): NO